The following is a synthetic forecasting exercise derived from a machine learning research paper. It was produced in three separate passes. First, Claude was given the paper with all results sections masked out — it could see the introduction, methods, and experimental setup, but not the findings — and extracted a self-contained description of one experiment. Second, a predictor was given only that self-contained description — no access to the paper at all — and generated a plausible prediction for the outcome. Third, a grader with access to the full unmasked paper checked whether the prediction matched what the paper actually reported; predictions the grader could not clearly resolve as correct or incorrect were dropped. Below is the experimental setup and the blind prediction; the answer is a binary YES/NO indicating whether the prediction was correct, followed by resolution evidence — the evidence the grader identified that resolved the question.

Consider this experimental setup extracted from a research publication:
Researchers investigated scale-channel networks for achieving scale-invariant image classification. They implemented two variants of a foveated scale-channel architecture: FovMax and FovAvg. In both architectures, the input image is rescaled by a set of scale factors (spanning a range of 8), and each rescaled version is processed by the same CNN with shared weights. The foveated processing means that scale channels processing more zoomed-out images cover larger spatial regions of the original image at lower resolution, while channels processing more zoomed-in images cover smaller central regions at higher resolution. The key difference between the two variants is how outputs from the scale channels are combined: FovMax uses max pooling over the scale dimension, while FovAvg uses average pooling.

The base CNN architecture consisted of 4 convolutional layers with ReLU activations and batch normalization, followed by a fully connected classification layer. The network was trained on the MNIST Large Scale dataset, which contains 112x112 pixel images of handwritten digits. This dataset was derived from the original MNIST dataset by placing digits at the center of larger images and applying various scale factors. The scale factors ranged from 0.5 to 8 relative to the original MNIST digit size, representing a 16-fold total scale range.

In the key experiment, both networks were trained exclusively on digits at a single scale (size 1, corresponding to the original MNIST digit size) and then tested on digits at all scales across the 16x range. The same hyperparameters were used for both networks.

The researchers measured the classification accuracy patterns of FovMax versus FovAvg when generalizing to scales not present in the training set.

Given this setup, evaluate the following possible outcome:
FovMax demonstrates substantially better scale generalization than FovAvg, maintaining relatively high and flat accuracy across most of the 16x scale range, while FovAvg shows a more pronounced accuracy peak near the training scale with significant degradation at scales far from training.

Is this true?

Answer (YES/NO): NO